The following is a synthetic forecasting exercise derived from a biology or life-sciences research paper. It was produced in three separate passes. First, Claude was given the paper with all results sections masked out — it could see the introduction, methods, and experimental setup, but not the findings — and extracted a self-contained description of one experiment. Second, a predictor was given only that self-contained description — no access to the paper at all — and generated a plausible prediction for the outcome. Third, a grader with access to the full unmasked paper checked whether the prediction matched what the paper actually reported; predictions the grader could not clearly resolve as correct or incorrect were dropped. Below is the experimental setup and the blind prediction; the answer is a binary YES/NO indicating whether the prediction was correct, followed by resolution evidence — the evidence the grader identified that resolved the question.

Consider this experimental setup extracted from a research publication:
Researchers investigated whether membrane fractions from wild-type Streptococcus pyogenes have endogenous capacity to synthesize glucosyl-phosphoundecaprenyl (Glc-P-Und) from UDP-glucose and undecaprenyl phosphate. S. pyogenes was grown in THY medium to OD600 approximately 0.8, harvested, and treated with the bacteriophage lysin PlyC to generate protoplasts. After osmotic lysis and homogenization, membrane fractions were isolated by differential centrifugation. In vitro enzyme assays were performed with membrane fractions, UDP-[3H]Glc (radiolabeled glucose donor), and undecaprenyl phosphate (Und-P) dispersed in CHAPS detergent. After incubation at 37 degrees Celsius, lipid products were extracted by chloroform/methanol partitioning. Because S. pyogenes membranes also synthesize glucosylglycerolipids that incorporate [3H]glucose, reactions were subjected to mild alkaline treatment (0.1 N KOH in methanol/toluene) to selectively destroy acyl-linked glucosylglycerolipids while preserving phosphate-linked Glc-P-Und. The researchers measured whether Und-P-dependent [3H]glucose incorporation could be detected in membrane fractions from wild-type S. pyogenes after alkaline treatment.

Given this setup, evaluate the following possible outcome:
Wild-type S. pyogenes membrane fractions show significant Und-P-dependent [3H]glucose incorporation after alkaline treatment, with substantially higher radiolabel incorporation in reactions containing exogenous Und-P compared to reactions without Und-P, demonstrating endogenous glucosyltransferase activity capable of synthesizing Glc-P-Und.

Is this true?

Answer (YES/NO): YES